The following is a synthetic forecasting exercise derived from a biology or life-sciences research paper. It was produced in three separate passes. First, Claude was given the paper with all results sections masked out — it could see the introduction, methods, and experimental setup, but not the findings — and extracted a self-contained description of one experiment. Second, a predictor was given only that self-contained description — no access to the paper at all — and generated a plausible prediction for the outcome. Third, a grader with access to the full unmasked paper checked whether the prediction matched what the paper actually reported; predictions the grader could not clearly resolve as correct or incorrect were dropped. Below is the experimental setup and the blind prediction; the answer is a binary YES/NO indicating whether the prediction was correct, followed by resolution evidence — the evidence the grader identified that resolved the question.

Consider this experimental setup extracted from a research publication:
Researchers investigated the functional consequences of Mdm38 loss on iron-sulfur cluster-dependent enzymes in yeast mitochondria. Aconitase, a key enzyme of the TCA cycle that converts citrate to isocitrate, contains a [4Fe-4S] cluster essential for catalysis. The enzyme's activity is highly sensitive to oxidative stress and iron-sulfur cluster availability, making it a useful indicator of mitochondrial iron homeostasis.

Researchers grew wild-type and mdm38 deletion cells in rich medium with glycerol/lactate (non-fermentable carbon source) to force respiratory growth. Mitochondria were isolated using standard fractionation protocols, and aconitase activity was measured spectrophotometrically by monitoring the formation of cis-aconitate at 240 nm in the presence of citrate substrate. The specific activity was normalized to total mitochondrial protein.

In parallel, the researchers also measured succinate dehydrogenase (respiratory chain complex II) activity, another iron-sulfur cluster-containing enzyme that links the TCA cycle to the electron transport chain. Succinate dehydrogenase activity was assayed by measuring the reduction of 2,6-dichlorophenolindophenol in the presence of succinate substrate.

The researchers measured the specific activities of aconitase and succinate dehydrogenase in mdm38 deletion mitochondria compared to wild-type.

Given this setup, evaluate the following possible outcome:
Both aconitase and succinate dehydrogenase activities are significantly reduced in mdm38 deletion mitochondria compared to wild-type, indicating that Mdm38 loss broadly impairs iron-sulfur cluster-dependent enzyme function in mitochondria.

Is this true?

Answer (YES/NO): YES